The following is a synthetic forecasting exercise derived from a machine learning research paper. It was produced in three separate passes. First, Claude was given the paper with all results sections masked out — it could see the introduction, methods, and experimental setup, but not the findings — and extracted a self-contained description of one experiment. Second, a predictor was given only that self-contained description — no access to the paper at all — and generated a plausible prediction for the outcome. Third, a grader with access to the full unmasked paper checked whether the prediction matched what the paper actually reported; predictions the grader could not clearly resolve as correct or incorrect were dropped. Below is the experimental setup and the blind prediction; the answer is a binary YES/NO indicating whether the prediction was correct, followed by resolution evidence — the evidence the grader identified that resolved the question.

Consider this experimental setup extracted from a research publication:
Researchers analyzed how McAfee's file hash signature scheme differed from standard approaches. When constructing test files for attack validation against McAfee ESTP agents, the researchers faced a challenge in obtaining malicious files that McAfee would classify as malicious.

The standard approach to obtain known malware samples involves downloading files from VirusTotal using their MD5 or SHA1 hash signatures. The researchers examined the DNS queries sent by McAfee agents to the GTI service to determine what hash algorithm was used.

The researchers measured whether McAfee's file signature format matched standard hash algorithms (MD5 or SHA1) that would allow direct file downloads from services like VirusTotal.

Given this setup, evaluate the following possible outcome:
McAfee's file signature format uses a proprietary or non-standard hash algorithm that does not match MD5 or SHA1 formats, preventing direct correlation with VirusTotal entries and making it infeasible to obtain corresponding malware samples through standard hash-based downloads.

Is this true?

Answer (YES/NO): YES